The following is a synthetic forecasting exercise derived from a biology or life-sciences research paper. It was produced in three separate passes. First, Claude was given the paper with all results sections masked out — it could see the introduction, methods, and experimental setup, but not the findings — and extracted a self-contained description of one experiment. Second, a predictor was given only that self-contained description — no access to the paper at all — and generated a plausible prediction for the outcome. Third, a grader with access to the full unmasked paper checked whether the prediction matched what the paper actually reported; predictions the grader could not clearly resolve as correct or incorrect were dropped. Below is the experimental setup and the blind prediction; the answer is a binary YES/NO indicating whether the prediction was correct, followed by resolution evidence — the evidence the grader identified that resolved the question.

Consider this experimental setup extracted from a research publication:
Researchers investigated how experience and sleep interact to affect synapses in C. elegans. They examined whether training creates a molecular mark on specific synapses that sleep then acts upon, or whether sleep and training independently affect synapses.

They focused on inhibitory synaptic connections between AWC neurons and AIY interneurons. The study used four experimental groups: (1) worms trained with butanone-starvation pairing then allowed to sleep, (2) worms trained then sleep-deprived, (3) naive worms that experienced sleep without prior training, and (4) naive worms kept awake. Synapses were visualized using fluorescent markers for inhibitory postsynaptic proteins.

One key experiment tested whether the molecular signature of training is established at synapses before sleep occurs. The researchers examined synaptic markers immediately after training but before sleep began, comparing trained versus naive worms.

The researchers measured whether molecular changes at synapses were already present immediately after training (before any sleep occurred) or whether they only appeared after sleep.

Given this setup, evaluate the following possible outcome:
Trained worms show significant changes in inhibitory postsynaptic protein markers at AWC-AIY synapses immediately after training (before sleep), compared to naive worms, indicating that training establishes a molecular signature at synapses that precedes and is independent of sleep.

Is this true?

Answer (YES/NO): NO